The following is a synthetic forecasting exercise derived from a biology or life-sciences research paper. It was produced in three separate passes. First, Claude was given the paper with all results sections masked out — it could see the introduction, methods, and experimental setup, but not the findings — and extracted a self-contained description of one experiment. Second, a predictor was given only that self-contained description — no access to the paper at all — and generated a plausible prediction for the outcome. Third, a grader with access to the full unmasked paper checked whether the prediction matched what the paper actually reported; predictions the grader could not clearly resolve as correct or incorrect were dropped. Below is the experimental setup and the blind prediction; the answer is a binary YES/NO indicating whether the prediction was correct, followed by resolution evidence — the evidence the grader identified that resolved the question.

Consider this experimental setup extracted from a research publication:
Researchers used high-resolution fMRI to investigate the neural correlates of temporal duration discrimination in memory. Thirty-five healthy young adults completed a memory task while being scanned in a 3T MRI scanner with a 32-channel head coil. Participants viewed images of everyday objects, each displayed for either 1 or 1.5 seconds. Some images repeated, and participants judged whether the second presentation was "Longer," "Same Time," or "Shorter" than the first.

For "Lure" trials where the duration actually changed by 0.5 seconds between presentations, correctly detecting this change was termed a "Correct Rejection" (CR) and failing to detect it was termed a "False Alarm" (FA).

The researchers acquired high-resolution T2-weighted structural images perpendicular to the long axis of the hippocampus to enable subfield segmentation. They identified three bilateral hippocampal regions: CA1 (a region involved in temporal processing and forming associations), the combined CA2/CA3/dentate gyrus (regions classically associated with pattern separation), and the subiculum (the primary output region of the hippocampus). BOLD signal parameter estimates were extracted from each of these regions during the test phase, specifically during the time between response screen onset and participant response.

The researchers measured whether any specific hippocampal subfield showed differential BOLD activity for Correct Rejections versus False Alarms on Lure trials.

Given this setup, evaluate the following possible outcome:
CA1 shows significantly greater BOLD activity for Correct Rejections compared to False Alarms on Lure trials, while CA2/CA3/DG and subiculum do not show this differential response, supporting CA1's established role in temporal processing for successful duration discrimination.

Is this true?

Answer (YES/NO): NO